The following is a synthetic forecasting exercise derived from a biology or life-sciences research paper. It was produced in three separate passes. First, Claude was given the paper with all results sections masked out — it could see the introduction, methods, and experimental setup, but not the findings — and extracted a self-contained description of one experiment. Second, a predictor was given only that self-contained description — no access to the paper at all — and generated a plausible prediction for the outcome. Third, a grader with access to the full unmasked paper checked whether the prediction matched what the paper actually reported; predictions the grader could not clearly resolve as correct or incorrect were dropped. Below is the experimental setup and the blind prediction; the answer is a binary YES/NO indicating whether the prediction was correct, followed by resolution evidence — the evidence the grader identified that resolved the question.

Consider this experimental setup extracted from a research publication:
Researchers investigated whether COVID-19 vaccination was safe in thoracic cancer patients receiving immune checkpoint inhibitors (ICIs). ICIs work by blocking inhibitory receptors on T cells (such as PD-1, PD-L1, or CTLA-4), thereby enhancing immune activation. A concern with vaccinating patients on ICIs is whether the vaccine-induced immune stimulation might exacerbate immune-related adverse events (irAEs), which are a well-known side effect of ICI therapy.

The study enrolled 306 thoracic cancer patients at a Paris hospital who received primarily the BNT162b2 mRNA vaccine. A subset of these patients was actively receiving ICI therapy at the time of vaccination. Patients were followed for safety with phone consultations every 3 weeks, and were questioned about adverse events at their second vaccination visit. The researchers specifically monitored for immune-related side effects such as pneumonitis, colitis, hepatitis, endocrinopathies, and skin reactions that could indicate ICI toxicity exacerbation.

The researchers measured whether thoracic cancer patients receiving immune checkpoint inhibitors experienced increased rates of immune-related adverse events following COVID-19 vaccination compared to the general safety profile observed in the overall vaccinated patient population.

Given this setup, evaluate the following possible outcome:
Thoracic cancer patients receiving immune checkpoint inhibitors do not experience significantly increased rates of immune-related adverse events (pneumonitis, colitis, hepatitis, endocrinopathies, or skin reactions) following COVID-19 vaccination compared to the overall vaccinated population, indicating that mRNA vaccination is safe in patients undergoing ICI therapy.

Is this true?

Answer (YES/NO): YES